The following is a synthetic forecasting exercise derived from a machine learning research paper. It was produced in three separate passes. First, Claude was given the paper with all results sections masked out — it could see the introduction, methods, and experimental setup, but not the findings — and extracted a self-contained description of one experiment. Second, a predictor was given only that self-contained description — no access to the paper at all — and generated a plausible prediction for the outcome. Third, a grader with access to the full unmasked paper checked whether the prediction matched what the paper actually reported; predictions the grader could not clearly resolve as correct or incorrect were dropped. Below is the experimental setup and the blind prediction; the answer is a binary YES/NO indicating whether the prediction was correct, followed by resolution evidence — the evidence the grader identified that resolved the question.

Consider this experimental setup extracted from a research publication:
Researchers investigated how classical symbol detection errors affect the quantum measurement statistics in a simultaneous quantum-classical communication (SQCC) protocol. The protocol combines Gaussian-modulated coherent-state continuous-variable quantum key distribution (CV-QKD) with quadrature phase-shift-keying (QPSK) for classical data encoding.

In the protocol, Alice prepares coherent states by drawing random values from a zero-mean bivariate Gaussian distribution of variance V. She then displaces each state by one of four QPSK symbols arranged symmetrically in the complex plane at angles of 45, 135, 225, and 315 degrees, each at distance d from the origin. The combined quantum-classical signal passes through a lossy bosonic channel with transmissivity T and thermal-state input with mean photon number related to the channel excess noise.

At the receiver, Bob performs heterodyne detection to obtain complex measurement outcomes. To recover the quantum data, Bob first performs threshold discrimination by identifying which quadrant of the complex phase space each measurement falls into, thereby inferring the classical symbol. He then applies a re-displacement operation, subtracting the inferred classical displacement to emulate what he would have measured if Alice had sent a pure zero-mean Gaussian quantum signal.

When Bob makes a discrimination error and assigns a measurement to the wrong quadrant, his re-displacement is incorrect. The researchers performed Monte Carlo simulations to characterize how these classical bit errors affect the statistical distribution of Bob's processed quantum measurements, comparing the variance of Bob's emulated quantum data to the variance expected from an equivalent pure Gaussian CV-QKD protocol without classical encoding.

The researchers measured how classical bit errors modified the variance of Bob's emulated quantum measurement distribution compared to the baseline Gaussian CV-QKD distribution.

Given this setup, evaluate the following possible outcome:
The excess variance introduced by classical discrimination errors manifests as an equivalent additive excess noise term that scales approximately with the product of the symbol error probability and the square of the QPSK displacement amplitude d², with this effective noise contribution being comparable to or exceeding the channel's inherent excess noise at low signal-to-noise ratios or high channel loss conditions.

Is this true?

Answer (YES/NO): NO